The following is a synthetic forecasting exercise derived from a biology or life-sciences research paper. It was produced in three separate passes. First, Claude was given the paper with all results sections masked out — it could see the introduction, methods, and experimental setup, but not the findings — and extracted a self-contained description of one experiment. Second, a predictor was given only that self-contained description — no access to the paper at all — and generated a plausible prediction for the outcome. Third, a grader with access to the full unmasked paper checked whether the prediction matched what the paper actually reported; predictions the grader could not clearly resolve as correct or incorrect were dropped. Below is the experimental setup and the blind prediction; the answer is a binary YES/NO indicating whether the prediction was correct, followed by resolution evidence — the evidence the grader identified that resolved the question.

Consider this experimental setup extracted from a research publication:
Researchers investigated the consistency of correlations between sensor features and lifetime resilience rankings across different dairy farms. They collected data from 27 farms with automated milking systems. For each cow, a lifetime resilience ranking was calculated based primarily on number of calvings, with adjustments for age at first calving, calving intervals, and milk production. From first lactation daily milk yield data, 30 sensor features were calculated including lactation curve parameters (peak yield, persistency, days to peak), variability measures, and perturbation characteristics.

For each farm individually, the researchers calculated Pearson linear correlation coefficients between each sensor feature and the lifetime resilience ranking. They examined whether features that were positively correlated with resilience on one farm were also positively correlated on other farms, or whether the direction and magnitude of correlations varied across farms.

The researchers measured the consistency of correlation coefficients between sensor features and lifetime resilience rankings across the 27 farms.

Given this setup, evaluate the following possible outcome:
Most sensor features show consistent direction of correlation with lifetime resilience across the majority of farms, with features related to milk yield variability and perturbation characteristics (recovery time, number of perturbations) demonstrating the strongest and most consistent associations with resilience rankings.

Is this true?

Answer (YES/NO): NO